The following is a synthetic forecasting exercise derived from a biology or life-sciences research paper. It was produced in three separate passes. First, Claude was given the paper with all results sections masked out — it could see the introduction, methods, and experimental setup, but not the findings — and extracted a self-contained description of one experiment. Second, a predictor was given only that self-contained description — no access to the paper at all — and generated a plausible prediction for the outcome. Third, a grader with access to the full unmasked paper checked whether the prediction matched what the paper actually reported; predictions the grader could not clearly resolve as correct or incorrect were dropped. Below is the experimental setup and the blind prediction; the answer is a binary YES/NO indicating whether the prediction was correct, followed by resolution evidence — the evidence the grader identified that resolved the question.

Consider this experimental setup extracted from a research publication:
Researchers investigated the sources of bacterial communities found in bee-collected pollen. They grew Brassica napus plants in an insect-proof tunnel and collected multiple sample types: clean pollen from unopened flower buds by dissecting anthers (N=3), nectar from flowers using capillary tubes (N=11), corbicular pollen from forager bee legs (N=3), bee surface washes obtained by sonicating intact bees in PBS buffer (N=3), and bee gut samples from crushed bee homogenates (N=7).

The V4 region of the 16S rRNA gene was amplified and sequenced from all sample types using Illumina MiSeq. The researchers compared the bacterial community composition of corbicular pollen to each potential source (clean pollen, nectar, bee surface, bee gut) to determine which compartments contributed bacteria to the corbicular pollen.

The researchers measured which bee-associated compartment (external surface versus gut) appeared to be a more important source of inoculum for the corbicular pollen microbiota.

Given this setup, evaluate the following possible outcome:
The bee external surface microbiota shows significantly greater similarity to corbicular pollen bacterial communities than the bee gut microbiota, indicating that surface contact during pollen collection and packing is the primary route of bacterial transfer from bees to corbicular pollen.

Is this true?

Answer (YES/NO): NO